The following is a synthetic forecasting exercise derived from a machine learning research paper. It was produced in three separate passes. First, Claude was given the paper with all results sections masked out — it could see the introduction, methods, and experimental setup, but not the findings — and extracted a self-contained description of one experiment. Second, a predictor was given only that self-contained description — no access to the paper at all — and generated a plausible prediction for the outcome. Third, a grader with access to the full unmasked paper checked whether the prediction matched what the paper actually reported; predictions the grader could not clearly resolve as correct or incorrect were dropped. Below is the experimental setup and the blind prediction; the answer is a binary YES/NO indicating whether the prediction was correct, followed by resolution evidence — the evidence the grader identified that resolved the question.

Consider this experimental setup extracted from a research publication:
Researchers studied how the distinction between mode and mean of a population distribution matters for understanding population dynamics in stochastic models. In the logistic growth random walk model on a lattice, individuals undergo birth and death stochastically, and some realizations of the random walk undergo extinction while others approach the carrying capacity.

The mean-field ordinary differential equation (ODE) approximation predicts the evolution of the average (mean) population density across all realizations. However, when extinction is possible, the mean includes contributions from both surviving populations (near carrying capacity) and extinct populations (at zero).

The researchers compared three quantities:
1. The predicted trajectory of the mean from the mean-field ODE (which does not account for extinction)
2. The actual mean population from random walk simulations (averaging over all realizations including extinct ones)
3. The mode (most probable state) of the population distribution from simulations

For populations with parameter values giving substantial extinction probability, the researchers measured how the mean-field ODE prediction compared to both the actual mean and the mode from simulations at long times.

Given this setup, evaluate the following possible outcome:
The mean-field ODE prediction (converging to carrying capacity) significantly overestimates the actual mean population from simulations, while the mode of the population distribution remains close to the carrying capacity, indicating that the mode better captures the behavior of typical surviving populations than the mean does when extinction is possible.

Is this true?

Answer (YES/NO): YES